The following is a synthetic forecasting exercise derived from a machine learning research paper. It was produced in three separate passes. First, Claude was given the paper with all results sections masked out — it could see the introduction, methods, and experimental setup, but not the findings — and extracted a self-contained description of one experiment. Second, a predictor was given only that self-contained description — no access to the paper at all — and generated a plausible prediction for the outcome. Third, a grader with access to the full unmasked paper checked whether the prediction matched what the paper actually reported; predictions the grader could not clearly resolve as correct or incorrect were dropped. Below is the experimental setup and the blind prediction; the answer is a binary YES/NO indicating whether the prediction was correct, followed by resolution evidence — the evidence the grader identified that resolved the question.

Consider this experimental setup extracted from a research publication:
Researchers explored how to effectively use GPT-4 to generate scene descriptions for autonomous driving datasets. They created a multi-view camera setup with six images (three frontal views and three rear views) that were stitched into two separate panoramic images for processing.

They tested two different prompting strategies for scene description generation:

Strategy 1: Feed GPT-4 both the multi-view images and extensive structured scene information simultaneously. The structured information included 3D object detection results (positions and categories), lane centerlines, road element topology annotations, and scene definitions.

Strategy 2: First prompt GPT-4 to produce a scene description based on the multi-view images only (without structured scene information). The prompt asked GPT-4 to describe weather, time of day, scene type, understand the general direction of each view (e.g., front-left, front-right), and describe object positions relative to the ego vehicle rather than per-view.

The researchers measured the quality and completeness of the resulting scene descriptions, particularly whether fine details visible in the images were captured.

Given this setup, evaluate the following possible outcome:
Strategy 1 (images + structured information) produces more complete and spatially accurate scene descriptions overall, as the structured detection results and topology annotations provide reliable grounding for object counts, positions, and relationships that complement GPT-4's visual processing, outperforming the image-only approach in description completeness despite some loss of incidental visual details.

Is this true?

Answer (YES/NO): NO